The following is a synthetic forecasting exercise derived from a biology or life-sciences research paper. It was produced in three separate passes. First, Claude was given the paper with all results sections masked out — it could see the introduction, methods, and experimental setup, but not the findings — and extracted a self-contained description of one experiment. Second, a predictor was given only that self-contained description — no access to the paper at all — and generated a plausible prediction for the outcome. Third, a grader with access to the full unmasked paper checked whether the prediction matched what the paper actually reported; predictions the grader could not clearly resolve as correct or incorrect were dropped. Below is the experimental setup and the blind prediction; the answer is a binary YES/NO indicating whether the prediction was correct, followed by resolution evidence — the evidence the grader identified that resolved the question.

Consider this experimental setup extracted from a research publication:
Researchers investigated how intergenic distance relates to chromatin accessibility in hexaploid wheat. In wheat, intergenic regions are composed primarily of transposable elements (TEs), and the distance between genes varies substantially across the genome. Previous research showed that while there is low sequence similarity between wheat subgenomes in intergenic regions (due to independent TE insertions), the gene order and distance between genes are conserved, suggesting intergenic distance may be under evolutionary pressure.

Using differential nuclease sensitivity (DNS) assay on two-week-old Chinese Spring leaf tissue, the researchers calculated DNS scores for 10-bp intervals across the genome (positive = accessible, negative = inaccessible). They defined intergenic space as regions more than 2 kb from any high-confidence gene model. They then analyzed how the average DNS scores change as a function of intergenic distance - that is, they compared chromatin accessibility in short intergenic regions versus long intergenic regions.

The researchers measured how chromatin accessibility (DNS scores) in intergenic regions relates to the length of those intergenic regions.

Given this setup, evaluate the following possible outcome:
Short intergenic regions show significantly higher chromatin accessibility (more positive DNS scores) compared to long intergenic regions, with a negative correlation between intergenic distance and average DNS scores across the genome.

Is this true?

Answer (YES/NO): YES